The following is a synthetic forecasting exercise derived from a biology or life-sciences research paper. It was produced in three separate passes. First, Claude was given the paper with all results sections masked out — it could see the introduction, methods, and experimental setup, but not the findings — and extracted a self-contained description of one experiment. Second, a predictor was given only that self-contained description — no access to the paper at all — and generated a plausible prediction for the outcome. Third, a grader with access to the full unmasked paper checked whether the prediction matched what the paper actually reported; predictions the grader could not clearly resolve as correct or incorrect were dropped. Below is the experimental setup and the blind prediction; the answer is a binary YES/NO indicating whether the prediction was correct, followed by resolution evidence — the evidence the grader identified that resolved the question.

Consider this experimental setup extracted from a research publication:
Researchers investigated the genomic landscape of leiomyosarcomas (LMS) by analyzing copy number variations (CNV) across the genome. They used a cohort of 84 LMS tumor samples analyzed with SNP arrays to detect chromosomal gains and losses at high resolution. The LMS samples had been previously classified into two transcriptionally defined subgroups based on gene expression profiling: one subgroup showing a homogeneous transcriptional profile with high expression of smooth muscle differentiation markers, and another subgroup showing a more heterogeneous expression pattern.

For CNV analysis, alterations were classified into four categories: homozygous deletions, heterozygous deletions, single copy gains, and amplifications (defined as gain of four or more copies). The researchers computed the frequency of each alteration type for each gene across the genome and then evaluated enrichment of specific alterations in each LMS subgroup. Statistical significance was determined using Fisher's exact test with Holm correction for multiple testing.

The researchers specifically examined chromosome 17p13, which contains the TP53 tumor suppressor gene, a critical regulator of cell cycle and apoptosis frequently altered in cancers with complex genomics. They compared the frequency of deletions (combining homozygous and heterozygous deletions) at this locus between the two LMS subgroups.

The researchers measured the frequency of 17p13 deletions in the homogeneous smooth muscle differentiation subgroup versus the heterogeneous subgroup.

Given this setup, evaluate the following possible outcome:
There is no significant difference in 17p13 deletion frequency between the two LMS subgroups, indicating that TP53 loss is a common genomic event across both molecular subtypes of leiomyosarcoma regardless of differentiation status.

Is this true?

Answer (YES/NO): NO